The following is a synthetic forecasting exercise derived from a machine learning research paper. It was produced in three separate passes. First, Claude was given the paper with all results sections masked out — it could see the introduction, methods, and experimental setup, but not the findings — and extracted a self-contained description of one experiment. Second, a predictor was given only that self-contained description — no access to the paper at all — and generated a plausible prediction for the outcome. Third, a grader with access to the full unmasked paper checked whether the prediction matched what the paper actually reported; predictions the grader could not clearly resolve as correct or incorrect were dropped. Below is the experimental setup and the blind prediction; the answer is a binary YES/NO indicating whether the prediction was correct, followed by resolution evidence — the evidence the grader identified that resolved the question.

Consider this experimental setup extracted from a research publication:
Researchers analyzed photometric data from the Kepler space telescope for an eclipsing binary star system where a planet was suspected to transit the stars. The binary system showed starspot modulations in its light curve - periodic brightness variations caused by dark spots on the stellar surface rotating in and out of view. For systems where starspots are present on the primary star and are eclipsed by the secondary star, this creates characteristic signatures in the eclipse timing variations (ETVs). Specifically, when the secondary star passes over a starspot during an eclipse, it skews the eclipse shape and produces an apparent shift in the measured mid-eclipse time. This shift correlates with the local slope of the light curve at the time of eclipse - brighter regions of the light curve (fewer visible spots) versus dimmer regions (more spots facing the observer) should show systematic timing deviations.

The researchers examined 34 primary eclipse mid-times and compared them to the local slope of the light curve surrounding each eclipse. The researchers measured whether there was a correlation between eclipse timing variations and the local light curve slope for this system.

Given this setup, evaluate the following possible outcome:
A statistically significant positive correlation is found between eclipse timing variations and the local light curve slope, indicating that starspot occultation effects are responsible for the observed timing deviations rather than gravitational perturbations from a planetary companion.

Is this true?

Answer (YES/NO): NO